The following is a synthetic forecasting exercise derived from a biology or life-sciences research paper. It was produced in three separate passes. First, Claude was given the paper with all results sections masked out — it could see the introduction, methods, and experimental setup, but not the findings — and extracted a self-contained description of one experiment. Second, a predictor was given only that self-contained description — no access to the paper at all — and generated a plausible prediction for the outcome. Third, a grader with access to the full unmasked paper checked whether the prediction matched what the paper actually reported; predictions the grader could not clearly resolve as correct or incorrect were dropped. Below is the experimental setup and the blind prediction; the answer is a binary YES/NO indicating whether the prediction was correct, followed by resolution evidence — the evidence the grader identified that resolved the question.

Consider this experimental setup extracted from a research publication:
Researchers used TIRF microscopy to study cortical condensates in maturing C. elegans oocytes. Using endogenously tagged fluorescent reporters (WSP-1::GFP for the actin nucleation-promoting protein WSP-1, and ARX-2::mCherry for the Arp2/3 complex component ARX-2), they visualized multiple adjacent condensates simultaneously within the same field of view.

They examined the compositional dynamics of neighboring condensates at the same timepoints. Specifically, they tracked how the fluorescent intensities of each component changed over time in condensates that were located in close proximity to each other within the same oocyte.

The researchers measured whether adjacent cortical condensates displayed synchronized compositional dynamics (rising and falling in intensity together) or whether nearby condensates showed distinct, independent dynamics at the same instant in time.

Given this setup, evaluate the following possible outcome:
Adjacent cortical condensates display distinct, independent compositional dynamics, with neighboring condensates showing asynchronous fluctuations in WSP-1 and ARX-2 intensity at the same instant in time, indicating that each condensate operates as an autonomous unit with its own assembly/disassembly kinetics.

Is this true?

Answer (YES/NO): YES